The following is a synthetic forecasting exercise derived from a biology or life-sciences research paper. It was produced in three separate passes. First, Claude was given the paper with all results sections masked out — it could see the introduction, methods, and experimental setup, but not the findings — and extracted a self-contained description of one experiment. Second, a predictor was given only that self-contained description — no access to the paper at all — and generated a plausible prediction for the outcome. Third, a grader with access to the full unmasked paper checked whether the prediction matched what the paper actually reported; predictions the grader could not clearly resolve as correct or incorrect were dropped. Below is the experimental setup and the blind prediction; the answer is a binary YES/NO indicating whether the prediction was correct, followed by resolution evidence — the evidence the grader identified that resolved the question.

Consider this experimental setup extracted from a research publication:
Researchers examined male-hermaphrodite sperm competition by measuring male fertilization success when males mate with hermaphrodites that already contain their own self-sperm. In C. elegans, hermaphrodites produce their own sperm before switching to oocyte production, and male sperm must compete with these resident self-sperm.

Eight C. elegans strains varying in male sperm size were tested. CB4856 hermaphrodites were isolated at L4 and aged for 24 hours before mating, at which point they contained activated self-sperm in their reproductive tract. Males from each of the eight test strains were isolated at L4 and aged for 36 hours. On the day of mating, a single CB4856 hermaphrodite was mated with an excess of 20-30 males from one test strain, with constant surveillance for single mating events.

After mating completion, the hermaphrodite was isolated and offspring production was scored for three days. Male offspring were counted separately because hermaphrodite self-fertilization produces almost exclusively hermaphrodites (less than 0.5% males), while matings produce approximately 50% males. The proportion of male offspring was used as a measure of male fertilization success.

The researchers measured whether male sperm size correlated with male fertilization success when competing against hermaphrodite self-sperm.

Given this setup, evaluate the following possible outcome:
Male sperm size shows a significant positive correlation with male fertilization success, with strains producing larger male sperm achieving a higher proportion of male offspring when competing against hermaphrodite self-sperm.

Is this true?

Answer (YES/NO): NO